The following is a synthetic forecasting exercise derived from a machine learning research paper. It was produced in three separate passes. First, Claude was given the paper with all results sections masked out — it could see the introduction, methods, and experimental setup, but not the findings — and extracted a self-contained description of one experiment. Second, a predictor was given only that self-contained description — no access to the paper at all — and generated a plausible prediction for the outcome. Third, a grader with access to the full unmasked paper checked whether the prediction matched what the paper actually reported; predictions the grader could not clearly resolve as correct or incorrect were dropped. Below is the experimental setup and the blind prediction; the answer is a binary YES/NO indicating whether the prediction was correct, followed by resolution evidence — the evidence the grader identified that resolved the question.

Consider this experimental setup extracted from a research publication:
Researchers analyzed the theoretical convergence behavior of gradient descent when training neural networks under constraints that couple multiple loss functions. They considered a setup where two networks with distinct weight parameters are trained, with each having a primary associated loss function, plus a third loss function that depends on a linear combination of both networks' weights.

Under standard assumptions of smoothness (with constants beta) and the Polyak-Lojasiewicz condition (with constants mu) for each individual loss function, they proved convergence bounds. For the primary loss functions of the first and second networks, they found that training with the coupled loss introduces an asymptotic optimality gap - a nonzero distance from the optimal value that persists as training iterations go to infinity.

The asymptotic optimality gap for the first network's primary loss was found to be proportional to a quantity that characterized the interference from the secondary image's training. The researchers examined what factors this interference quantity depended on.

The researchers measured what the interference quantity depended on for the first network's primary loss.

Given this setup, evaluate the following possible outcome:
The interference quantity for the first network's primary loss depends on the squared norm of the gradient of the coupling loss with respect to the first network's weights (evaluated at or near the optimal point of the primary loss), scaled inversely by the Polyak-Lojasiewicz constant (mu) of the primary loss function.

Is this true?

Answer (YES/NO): NO